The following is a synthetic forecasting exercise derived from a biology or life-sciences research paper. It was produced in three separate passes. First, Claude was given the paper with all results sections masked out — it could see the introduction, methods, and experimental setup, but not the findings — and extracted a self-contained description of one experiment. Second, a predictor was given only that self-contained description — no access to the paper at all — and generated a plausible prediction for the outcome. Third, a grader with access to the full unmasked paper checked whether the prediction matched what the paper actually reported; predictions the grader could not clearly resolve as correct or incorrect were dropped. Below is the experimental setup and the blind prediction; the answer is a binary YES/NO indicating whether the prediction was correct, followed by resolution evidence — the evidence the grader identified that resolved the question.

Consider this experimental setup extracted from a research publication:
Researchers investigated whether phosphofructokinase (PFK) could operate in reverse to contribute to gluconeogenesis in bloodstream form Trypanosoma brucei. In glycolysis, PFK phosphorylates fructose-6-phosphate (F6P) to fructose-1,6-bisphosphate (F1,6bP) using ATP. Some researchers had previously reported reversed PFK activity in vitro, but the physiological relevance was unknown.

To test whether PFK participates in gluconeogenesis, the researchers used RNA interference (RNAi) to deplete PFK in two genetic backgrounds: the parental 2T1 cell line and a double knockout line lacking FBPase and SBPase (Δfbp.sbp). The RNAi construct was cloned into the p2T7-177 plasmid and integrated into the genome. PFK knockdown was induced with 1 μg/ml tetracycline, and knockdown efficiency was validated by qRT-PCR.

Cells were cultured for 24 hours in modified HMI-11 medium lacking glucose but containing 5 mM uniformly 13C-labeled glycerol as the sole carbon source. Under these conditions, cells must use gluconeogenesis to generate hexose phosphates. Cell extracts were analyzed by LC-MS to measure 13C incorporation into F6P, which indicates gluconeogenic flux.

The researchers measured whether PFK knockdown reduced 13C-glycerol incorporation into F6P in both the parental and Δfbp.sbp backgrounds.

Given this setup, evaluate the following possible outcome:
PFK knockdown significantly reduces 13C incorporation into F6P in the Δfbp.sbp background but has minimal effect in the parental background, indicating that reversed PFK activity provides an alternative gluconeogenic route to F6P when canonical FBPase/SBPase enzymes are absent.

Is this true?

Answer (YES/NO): NO